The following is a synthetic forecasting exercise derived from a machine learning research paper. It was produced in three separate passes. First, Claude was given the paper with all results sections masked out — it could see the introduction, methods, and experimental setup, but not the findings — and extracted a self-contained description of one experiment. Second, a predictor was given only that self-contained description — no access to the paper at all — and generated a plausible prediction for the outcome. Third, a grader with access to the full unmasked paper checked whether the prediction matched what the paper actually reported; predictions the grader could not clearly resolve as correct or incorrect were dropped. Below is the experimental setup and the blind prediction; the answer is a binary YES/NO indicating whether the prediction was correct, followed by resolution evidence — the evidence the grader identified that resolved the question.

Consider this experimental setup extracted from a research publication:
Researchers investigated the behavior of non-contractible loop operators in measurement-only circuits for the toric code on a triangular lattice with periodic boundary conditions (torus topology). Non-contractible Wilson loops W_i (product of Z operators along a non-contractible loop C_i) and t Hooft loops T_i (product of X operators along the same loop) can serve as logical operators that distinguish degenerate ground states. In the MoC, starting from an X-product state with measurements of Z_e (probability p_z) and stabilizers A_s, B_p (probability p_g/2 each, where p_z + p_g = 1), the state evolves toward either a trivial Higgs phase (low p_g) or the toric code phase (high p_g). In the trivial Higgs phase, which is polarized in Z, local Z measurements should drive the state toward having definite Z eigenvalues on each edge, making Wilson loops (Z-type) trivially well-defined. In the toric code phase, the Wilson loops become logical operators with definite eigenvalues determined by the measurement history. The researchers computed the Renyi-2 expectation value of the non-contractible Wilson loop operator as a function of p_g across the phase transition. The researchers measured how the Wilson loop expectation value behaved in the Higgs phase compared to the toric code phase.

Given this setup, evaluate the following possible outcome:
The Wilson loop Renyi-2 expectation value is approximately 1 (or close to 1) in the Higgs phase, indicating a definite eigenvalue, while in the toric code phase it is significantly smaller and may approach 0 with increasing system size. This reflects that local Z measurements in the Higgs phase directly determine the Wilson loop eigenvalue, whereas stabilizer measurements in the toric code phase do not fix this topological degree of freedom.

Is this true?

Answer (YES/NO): YES